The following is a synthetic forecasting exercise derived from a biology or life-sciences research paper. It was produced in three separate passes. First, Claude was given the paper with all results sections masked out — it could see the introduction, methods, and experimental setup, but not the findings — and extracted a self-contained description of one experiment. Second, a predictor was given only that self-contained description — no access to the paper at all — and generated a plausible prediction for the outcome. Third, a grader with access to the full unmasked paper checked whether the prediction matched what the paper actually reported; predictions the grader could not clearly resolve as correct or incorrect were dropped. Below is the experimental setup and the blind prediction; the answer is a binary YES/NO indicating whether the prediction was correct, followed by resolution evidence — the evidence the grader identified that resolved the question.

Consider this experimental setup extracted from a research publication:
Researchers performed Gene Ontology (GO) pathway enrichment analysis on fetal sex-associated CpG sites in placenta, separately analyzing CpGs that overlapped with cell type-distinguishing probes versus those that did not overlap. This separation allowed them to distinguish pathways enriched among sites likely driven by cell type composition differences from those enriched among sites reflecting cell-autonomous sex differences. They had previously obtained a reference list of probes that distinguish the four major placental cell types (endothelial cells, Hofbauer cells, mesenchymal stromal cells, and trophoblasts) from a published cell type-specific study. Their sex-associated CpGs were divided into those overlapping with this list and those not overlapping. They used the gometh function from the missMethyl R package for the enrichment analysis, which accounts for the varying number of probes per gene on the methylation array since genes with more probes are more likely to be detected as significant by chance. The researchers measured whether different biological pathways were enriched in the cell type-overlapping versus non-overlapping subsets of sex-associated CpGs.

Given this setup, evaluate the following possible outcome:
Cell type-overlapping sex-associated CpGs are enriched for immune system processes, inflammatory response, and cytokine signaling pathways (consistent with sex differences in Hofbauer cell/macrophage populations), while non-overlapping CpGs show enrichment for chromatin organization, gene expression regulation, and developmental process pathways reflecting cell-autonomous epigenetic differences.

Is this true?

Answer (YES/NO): NO